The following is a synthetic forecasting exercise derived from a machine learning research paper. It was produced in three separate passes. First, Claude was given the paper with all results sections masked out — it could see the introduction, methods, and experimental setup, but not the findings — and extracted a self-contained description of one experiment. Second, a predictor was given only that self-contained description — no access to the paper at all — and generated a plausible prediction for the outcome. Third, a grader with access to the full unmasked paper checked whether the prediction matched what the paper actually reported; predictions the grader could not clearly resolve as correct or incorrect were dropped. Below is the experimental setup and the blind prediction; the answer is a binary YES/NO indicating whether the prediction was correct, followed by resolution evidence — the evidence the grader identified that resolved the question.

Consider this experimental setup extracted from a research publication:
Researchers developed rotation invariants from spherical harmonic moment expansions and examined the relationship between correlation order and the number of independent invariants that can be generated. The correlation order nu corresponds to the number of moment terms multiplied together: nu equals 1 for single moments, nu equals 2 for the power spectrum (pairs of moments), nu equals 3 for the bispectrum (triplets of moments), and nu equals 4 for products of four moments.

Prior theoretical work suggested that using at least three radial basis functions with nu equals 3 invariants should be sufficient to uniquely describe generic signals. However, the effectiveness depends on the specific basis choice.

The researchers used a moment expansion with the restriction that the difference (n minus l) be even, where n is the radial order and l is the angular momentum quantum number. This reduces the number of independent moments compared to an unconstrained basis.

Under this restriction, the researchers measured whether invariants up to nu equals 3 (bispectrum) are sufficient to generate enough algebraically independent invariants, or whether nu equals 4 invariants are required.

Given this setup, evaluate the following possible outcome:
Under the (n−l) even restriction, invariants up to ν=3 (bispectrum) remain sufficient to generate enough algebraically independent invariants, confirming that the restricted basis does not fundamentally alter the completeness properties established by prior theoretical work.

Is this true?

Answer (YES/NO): NO